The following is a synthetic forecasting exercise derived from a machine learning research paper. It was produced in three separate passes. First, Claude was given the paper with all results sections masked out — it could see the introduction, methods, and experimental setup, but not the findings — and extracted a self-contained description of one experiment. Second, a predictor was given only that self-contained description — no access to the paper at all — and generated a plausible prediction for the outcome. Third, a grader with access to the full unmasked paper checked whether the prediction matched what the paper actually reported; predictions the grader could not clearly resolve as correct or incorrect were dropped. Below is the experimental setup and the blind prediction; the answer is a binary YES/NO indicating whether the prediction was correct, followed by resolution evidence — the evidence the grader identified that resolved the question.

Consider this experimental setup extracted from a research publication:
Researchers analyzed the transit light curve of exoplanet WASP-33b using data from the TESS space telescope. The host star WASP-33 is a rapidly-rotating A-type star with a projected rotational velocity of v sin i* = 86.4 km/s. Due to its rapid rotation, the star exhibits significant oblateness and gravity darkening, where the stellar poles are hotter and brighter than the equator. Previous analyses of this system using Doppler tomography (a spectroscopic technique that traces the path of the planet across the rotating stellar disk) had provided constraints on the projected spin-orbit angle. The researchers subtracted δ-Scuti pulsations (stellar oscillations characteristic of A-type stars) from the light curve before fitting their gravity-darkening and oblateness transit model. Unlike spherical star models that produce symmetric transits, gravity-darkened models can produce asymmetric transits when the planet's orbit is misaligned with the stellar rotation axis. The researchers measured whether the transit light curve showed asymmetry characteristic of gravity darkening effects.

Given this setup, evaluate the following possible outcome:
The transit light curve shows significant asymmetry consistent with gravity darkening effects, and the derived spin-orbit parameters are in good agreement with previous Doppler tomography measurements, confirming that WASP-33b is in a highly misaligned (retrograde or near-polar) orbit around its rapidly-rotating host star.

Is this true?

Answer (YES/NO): YES